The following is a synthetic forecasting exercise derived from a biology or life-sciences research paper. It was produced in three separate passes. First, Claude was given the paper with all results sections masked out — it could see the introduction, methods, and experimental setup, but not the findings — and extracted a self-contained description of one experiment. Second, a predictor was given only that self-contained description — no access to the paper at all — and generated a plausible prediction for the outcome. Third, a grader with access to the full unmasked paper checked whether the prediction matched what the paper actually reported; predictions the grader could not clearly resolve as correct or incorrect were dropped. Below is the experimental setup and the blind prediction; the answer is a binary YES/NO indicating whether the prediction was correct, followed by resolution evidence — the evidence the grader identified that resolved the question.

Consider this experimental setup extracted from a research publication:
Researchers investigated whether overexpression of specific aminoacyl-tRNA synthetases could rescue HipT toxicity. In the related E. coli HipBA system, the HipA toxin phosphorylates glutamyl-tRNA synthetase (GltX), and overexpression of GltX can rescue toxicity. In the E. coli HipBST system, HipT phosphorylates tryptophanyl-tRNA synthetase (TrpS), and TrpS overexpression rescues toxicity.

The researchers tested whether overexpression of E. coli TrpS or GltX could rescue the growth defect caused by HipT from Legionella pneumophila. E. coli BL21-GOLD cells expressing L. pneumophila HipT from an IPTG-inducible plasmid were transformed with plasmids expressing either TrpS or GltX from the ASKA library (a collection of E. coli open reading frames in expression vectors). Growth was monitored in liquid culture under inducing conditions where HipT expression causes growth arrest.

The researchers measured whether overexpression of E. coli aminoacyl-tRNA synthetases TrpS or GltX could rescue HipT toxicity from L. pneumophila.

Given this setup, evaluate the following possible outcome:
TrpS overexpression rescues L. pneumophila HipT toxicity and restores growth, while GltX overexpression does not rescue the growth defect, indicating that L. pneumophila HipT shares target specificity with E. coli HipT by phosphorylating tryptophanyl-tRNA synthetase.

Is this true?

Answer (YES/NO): NO